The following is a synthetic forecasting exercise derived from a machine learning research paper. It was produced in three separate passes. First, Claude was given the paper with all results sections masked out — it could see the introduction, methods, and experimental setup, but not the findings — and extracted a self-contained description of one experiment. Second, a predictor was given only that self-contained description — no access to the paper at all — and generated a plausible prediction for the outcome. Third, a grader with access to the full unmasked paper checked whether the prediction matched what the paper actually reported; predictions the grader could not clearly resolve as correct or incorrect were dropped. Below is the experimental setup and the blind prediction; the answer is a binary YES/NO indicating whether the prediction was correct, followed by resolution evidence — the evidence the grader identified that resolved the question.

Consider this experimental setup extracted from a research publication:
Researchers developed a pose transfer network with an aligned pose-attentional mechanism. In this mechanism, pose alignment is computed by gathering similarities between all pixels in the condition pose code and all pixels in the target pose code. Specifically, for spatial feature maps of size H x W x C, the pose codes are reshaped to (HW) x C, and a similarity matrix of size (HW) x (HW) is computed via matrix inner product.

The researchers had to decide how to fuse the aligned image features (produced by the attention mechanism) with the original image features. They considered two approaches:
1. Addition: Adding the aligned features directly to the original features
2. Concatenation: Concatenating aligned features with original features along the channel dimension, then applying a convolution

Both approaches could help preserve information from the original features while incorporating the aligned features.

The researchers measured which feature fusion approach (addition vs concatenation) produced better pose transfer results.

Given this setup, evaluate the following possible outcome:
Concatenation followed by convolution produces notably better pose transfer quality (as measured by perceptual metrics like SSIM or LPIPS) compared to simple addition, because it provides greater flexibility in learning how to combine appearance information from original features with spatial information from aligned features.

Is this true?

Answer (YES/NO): NO